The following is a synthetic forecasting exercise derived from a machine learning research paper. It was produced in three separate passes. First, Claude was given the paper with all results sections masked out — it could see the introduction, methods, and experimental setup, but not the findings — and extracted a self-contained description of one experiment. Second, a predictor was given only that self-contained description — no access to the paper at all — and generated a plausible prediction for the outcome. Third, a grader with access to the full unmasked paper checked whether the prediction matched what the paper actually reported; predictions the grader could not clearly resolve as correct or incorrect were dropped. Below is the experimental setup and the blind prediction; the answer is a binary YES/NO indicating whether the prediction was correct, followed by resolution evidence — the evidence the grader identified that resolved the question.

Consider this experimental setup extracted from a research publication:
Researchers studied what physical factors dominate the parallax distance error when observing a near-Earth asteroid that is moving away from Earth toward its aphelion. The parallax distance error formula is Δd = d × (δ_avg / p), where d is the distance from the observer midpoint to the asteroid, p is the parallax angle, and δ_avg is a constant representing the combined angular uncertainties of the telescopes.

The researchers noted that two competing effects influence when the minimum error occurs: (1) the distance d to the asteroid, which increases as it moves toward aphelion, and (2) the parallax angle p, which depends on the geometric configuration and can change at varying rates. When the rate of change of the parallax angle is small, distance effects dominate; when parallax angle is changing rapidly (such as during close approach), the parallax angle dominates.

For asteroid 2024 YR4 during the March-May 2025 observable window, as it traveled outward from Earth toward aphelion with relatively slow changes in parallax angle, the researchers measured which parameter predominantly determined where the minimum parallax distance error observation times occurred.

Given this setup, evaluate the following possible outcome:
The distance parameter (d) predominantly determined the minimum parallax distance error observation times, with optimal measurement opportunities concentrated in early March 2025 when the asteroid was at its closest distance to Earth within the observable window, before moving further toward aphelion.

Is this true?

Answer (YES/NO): YES